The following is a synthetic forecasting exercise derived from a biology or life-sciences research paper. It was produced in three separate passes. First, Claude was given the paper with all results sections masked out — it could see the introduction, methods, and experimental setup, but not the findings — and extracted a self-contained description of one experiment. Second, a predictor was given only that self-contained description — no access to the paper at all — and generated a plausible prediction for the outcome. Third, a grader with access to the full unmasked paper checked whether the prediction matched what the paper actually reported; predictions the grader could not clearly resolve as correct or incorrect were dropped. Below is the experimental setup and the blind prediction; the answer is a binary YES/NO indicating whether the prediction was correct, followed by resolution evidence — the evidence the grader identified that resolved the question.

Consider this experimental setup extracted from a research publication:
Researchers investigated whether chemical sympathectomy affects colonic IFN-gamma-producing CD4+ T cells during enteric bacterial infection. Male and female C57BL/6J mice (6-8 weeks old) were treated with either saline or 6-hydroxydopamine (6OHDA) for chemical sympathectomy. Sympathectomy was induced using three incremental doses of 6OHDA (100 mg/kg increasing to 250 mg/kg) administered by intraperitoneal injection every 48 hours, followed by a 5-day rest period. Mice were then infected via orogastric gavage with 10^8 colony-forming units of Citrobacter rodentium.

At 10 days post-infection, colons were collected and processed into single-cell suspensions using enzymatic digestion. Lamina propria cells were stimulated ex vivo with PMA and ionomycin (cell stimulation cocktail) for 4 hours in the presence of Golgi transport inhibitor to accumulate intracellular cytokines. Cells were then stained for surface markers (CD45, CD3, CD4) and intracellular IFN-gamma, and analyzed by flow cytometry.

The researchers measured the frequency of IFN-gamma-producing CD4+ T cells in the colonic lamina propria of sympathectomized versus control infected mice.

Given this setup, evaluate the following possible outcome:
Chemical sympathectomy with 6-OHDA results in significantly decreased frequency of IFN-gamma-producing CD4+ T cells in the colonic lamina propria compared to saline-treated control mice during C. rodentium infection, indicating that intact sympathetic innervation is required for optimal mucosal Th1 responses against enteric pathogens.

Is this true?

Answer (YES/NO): YES